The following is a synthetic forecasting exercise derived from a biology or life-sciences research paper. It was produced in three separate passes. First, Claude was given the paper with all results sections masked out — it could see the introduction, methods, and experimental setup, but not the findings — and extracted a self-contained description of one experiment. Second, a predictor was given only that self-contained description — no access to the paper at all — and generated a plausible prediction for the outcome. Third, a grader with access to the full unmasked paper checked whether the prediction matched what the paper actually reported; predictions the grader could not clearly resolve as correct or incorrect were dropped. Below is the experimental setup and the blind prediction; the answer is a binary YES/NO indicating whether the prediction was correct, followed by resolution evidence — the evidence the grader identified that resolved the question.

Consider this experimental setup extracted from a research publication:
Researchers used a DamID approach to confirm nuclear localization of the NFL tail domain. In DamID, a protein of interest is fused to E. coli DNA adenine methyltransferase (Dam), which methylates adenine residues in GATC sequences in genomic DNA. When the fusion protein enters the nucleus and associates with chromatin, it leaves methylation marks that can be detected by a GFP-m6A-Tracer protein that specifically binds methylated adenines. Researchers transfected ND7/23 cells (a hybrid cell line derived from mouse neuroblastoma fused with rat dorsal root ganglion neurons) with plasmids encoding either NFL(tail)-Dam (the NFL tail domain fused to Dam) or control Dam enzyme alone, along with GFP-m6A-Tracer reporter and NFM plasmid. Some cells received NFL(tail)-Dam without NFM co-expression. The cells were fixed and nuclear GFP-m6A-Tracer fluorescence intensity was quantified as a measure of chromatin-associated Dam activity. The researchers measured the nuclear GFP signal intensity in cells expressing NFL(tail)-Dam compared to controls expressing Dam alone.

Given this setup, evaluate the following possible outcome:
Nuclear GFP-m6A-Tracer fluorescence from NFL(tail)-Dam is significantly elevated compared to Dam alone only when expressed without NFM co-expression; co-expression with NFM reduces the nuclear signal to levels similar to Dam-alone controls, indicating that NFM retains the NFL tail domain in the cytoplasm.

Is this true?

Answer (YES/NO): NO